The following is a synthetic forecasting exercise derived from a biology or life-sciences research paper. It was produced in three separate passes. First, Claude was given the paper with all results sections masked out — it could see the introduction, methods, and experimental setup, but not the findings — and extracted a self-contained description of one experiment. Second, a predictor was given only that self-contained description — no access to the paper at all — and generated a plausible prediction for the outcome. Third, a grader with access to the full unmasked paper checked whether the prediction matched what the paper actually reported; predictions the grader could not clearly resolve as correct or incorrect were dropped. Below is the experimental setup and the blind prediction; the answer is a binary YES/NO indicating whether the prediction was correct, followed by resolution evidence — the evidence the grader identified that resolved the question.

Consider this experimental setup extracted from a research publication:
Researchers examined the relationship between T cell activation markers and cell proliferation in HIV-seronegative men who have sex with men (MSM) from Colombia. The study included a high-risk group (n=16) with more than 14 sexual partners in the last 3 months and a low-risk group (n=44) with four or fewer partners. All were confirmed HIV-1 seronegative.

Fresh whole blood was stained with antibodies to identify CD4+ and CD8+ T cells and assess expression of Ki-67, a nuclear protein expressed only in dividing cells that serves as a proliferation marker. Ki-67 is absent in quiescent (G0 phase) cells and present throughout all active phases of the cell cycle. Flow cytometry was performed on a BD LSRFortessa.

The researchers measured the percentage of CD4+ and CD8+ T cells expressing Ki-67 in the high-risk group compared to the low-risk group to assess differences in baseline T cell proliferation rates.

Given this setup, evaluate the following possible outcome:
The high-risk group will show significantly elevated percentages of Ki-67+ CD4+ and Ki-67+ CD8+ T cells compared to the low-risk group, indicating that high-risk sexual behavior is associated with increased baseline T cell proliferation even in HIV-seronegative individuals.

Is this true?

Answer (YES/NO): NO